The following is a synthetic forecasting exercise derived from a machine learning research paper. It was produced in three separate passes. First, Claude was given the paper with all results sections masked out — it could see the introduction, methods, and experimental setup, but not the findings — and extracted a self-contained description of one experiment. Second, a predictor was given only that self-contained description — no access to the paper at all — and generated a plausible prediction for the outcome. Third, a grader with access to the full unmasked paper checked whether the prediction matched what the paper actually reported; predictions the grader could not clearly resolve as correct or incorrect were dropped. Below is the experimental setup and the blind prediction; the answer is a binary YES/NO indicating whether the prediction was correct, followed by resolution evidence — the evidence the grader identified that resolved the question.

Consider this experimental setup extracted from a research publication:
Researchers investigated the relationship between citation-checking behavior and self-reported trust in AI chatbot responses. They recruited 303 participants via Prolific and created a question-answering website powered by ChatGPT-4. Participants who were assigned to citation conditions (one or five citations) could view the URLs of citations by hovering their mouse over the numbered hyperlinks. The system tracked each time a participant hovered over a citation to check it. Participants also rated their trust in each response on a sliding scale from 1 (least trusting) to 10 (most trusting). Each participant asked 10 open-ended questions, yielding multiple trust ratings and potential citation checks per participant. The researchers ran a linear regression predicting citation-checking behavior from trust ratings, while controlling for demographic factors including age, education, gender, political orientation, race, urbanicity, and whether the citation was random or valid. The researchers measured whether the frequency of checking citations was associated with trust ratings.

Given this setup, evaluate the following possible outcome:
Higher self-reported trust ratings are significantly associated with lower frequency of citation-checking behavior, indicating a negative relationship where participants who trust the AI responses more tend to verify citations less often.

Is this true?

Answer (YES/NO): YES